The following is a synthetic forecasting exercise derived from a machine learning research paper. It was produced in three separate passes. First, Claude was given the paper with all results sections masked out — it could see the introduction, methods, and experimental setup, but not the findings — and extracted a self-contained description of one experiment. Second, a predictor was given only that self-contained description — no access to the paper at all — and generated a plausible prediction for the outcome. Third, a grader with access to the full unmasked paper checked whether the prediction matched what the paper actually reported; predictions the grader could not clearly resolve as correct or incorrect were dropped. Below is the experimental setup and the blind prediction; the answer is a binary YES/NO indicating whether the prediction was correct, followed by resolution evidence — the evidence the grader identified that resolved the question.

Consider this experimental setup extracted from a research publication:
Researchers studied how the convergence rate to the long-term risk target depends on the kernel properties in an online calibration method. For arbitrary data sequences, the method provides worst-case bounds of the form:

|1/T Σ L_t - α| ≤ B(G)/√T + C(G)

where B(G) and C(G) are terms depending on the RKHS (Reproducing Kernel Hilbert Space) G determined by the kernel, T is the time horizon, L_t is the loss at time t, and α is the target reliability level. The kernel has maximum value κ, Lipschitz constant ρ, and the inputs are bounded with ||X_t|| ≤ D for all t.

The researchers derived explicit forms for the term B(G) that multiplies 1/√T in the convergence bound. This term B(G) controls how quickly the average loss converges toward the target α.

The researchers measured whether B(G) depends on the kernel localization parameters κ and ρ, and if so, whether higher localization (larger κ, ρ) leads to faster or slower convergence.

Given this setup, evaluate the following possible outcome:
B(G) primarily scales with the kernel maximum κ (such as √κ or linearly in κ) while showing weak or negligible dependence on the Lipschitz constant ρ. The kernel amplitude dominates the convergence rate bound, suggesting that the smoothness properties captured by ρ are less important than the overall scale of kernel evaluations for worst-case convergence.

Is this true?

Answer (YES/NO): NO